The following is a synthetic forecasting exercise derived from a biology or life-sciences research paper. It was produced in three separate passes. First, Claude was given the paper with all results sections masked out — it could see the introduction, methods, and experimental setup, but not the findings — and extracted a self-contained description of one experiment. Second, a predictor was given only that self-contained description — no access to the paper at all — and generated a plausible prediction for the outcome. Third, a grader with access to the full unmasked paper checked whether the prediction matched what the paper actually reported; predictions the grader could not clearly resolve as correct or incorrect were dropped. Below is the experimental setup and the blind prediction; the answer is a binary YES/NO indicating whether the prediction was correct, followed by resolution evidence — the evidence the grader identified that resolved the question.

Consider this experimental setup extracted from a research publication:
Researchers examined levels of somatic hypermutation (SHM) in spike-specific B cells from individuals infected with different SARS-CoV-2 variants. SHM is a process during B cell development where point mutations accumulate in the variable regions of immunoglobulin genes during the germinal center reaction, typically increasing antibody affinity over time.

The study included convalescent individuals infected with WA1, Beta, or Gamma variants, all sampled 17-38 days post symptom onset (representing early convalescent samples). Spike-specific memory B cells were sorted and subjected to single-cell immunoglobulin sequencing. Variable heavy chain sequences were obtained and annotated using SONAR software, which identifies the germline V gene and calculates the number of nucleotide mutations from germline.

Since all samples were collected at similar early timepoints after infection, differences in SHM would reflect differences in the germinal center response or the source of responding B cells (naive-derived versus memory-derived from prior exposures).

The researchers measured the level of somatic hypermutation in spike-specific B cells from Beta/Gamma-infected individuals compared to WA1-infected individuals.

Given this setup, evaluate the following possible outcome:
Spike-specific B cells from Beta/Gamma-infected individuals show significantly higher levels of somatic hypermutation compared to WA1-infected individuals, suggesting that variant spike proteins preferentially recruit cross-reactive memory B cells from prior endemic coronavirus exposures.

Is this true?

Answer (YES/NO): NO